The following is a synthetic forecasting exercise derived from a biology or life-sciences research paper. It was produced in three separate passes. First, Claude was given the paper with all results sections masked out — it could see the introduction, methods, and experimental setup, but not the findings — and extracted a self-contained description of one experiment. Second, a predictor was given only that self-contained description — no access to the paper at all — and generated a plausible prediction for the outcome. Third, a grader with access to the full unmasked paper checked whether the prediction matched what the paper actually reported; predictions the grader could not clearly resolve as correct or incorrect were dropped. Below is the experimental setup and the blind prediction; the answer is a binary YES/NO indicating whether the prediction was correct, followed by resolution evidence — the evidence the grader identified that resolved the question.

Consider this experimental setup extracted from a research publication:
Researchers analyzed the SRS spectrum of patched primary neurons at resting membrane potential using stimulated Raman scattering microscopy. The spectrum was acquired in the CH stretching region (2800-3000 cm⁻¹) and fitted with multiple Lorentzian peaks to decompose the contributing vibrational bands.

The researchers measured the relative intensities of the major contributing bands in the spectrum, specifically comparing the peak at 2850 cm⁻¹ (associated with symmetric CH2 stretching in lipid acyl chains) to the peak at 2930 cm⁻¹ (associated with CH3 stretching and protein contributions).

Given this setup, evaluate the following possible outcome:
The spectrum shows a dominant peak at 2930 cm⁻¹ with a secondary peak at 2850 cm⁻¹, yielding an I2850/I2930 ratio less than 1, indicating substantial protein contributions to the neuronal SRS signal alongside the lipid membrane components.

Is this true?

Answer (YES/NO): YES